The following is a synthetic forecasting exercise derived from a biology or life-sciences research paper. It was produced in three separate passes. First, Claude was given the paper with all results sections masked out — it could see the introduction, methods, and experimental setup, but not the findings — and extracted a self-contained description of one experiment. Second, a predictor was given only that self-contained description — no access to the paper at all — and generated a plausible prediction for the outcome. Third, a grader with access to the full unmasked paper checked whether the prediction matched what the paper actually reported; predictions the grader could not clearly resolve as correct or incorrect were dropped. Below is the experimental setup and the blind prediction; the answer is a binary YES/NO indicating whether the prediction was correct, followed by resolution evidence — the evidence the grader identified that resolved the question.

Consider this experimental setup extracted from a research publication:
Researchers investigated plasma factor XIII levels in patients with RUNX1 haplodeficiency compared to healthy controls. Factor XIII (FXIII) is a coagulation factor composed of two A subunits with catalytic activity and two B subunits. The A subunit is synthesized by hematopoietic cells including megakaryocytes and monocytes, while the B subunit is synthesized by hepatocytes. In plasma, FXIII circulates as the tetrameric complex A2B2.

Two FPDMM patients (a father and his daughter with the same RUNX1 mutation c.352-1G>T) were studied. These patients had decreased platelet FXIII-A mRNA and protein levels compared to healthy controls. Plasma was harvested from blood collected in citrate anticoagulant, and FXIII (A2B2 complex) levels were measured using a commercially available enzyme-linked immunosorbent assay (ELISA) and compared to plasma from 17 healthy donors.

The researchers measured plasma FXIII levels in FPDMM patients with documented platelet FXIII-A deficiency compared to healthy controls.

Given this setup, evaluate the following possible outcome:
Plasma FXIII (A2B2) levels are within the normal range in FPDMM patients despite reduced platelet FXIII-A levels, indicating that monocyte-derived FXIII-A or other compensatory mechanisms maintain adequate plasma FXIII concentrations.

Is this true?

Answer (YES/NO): YES